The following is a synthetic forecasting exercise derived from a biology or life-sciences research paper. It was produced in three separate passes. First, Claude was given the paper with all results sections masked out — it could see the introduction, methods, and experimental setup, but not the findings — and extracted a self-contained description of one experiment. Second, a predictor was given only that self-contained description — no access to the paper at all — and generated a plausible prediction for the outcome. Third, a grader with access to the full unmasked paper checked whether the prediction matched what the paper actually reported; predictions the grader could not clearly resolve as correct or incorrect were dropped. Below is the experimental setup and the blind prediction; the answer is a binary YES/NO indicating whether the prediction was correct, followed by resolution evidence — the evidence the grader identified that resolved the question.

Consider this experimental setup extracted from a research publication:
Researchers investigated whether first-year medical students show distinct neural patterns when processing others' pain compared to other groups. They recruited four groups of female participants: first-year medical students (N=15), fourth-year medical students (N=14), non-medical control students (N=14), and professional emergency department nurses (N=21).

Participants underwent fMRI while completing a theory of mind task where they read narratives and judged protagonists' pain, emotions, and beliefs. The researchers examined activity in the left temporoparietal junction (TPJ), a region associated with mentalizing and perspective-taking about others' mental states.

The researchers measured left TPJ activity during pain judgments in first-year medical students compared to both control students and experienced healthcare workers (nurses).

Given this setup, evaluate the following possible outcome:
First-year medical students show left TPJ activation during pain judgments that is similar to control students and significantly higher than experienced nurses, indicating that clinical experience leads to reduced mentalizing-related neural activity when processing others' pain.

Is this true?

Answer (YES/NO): NO